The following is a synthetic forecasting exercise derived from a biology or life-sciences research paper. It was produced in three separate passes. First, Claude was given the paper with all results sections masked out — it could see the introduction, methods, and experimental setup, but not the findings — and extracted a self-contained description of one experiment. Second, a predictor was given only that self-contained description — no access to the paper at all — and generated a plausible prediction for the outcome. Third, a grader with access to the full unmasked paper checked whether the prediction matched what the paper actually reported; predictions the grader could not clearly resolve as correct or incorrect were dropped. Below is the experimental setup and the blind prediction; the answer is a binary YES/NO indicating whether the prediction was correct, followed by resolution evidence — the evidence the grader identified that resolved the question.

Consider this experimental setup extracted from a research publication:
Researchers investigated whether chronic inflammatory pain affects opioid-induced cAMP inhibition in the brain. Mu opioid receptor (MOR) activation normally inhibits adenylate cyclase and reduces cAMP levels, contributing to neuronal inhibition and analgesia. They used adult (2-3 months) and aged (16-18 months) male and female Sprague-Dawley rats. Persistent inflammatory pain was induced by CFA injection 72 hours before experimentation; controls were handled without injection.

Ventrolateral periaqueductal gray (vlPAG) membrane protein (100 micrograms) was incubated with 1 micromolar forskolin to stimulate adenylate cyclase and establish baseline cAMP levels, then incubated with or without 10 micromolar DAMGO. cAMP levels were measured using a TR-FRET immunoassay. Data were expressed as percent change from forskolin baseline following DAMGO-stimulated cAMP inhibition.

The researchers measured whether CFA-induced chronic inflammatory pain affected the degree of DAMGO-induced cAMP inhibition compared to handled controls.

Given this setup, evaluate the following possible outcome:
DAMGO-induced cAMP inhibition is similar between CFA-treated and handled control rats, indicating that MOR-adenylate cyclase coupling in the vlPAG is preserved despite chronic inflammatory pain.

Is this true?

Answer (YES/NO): YES